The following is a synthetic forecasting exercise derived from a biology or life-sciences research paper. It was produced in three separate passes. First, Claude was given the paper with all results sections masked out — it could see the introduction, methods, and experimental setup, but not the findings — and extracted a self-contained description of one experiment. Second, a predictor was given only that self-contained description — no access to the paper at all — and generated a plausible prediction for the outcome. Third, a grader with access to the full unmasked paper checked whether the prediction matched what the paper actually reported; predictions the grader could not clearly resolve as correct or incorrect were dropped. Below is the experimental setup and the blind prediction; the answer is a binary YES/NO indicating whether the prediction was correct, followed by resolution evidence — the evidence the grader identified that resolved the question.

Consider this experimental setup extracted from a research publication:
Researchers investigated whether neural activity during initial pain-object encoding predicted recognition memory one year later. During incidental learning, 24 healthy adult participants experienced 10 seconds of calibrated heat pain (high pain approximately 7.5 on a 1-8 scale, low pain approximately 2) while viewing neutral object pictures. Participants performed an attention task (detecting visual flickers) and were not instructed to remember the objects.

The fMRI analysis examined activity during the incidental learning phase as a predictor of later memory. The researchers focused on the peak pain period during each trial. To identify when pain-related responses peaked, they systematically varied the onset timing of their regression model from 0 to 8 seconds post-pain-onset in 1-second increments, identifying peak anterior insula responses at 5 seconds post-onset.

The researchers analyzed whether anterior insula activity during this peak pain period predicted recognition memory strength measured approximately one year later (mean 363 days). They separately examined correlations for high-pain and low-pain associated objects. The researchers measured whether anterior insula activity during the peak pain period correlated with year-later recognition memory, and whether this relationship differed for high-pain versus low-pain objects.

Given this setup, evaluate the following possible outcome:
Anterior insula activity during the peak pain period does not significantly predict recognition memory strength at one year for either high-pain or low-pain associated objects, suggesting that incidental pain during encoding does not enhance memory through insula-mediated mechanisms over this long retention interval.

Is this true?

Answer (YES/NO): NO